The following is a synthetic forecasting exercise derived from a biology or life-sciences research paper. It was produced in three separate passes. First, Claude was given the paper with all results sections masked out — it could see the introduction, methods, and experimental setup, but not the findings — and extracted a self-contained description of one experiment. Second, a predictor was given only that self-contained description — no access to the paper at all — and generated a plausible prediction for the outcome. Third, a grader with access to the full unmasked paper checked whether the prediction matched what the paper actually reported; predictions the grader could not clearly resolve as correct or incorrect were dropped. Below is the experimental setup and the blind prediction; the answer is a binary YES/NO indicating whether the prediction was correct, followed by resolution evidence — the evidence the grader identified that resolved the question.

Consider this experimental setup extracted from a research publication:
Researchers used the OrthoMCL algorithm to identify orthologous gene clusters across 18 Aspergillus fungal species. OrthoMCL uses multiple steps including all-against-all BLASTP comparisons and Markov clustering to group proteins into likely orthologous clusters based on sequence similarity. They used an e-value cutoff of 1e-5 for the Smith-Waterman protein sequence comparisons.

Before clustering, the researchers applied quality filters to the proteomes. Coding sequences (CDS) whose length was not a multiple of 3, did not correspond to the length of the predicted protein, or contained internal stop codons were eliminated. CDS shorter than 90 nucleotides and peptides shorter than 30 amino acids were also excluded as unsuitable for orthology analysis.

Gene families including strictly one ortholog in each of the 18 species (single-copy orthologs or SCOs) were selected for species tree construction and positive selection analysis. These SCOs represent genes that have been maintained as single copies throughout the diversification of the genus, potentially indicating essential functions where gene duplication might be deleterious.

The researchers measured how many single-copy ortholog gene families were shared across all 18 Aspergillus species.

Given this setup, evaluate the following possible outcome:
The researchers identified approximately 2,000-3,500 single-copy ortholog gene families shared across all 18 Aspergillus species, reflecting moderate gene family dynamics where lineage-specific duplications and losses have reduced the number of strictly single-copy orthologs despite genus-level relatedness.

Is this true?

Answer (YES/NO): YES